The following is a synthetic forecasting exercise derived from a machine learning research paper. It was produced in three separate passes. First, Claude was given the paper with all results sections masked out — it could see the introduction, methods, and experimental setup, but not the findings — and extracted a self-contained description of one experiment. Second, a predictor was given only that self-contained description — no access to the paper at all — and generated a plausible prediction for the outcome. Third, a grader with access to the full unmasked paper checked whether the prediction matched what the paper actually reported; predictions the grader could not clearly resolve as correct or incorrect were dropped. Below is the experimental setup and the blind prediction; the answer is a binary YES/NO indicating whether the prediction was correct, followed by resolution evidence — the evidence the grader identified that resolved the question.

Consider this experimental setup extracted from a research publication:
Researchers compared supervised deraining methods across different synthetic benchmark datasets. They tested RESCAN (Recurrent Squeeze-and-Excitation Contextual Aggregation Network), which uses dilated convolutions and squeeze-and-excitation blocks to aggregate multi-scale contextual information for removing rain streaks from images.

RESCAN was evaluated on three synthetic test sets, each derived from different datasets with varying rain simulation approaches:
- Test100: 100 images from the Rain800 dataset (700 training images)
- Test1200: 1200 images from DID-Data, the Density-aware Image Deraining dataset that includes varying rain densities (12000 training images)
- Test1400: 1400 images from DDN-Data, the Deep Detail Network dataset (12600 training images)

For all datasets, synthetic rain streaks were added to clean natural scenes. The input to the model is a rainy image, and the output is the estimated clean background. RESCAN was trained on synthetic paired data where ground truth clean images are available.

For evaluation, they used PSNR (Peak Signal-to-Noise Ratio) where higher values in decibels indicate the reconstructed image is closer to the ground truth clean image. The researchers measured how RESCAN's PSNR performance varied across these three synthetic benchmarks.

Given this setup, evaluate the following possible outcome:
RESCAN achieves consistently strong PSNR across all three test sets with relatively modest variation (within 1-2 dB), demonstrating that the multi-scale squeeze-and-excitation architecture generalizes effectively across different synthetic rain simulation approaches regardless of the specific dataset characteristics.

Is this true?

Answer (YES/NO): NO